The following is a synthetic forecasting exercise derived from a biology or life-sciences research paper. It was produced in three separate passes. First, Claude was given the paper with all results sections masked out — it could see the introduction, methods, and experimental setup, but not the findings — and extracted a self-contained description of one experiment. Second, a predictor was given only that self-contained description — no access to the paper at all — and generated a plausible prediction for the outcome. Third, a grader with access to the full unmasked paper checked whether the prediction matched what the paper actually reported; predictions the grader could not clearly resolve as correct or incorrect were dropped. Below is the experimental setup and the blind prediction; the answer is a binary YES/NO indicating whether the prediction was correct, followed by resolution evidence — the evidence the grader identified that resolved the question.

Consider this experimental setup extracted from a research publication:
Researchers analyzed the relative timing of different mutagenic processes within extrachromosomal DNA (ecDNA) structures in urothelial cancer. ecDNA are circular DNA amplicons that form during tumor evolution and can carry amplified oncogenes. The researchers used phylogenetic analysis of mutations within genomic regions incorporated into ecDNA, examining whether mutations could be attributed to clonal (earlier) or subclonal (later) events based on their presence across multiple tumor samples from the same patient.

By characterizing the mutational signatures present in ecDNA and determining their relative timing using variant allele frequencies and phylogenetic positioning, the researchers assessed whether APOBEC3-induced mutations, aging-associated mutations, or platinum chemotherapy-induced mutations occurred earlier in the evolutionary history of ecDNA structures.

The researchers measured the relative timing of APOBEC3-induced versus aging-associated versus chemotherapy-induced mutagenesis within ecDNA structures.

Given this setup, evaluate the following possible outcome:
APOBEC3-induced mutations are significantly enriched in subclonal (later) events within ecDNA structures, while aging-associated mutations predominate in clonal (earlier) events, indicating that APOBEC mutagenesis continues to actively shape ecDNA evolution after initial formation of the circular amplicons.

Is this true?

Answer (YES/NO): NO